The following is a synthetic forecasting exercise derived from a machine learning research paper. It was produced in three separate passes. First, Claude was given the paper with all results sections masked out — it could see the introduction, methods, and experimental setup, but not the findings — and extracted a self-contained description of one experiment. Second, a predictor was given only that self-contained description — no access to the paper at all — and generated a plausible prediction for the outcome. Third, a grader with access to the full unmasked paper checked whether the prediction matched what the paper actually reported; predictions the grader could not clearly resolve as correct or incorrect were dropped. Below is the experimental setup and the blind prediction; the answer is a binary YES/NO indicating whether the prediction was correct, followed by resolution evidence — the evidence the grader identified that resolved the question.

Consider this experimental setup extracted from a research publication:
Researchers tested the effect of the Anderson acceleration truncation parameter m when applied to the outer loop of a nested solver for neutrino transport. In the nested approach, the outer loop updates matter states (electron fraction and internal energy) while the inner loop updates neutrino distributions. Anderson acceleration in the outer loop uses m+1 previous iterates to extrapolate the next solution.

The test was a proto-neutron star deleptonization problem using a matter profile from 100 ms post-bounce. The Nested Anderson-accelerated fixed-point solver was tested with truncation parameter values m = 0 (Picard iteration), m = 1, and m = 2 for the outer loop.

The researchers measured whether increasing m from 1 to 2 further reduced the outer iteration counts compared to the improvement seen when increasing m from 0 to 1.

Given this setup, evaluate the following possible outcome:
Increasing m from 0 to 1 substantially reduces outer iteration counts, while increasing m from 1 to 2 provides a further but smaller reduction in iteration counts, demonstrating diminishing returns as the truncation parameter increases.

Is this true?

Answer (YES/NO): NO